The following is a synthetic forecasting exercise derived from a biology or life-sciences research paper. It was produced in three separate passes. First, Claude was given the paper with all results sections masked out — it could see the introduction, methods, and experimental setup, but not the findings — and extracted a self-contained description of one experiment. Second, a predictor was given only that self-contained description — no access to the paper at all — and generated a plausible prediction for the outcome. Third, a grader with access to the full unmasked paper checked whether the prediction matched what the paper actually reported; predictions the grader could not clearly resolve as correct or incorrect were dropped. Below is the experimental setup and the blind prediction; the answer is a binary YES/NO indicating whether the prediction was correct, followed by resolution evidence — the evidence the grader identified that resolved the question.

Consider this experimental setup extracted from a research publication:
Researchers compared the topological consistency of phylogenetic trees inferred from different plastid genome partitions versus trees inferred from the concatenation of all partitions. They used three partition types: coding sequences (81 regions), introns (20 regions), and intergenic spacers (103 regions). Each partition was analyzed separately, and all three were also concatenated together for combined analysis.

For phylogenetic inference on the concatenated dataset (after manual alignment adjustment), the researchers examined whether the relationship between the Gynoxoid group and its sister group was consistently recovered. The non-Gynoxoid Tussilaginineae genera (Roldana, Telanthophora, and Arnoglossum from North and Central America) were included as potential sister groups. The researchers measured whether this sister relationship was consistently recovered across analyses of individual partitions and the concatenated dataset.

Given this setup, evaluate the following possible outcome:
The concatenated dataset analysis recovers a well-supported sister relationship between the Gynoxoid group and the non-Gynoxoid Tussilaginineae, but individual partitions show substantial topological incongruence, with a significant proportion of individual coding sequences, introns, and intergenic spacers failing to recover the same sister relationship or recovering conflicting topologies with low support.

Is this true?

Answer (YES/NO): NO